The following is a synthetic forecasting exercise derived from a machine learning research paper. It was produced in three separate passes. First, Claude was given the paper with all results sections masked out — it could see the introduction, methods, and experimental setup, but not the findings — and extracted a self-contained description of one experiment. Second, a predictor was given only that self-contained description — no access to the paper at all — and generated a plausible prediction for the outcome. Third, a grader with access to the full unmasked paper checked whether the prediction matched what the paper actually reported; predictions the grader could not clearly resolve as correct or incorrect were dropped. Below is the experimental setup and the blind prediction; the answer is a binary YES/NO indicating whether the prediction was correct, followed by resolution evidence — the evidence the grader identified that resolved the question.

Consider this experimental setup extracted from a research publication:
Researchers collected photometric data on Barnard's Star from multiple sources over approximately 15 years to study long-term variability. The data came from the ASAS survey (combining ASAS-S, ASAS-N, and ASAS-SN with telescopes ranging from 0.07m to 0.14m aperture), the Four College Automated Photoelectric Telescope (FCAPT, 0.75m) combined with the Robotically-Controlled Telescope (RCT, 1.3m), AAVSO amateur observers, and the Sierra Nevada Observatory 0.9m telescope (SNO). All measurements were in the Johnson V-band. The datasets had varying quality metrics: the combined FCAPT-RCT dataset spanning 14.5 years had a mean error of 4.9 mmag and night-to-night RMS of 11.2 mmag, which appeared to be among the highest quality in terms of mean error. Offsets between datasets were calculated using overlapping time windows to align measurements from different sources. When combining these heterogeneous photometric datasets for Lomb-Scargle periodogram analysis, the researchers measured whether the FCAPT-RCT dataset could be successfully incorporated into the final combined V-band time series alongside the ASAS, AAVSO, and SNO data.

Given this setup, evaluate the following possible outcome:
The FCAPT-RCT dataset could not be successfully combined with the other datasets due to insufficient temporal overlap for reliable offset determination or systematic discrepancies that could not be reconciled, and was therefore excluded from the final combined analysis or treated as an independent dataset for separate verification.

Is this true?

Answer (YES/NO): NO